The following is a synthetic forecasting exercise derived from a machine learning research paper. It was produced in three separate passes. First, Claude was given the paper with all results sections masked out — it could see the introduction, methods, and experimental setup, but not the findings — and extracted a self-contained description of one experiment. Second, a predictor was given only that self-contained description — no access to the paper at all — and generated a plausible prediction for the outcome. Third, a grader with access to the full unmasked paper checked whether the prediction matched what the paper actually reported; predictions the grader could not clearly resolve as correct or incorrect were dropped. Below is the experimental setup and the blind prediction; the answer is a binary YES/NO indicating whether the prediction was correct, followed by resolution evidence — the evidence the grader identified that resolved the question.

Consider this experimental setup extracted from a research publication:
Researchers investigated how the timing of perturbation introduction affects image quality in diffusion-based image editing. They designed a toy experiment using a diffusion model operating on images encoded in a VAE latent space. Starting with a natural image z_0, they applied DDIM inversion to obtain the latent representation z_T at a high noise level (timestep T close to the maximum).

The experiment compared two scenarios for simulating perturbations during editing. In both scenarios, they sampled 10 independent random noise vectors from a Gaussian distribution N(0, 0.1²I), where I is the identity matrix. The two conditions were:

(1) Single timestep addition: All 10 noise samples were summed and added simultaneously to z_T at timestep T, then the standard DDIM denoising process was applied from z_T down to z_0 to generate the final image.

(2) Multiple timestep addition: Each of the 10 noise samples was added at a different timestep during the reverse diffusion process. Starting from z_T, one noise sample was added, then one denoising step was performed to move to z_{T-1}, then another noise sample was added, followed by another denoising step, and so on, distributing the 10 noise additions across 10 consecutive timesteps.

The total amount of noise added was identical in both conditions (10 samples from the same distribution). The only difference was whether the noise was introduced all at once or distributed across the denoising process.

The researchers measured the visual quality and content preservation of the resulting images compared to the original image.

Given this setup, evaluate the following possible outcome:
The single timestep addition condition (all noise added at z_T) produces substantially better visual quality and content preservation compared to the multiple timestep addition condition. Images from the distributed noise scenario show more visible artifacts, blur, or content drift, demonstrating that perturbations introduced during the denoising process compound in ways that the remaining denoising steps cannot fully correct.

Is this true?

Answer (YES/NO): NO